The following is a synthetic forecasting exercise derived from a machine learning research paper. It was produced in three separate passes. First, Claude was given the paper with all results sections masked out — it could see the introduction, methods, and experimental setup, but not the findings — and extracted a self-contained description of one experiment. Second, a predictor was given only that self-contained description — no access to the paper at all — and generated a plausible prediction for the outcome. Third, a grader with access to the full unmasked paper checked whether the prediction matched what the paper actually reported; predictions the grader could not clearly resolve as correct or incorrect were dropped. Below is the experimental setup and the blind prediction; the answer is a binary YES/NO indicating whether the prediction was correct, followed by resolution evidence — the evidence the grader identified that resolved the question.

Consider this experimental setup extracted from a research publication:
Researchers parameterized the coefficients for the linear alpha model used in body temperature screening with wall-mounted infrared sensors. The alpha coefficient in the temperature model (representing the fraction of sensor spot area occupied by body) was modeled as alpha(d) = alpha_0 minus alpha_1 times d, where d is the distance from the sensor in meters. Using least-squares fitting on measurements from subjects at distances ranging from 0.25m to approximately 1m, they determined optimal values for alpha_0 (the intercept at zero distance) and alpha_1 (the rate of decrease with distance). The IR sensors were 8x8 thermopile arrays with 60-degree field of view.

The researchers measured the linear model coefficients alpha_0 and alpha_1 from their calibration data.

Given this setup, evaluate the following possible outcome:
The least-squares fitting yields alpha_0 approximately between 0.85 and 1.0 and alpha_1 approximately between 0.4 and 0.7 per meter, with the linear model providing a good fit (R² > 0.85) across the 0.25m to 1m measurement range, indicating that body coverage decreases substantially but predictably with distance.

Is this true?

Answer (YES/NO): NO